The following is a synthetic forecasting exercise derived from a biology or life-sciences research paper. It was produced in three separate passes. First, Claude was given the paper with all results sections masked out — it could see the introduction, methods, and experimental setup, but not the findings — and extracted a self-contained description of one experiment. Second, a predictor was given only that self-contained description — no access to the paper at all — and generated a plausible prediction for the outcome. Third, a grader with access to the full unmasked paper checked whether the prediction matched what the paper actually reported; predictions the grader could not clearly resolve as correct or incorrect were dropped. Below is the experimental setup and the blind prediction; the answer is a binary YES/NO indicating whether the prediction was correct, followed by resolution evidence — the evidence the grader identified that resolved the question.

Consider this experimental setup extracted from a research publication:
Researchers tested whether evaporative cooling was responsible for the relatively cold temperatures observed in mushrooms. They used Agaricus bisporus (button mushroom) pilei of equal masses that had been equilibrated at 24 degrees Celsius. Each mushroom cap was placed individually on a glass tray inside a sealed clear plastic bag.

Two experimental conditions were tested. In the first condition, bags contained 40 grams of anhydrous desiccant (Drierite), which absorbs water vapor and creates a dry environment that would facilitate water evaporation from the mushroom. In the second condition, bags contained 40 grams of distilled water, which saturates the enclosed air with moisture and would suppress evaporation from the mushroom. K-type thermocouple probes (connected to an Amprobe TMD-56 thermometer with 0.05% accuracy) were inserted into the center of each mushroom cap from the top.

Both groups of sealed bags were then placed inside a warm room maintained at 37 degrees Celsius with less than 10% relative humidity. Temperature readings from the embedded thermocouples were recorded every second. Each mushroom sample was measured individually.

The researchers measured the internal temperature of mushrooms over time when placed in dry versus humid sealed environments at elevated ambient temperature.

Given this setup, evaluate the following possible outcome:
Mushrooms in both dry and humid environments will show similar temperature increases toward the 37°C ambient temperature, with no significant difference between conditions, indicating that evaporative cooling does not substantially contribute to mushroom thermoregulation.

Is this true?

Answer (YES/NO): NO